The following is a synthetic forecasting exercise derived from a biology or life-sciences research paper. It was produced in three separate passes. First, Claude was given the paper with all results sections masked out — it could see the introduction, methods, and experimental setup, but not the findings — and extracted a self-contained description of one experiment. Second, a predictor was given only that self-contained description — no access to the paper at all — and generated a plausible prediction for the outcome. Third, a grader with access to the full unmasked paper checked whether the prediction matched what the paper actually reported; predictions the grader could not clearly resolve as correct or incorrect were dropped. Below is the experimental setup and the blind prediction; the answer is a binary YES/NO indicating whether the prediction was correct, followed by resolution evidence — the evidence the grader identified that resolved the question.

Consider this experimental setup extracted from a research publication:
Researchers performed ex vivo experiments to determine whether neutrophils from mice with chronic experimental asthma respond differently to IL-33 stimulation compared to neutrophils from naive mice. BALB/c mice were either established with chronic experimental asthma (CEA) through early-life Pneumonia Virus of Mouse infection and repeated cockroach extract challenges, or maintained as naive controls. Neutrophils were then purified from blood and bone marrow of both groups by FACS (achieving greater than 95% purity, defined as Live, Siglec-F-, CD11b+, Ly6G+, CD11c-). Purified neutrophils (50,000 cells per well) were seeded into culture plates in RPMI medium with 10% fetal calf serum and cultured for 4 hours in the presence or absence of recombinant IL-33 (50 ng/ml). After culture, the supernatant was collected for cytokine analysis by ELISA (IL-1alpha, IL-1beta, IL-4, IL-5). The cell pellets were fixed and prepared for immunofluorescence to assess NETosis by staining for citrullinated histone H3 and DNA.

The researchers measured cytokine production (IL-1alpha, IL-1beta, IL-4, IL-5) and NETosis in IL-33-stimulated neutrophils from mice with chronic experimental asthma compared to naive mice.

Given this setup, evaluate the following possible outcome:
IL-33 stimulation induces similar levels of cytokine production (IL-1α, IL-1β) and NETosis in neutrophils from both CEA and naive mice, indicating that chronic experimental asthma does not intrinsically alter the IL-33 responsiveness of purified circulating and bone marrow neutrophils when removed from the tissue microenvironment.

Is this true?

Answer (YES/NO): NO